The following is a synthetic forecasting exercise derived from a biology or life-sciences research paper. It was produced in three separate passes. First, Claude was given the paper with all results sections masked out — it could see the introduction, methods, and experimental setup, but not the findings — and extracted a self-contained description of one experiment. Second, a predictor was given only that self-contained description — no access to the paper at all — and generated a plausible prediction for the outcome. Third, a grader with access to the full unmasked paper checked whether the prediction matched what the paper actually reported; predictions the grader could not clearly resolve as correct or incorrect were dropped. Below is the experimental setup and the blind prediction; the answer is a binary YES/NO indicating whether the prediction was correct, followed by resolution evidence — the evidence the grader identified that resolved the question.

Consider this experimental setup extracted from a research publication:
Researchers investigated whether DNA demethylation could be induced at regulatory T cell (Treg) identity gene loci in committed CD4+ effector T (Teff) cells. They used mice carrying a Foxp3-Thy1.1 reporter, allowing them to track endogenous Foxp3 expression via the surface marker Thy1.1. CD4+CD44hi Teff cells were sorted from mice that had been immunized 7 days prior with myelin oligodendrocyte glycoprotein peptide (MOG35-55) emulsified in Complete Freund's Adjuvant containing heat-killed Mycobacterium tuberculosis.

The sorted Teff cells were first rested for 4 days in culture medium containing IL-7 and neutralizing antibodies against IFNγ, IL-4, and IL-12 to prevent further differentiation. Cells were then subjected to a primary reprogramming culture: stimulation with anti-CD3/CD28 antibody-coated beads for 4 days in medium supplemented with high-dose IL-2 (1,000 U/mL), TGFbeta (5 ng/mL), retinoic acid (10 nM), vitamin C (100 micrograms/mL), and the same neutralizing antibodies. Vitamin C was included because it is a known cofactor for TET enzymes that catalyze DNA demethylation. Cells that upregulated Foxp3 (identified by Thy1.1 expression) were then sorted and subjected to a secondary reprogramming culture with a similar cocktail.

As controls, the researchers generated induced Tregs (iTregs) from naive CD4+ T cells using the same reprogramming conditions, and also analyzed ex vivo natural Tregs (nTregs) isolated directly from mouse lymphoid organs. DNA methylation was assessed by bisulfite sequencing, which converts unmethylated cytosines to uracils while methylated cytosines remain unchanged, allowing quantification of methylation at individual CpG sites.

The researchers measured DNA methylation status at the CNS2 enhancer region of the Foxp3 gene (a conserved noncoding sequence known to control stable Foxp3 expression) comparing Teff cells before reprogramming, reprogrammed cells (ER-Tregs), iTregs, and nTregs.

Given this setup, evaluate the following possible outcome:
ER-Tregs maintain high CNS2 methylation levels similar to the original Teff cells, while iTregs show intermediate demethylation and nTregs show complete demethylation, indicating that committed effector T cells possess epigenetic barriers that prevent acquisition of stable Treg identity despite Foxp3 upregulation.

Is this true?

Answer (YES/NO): NO